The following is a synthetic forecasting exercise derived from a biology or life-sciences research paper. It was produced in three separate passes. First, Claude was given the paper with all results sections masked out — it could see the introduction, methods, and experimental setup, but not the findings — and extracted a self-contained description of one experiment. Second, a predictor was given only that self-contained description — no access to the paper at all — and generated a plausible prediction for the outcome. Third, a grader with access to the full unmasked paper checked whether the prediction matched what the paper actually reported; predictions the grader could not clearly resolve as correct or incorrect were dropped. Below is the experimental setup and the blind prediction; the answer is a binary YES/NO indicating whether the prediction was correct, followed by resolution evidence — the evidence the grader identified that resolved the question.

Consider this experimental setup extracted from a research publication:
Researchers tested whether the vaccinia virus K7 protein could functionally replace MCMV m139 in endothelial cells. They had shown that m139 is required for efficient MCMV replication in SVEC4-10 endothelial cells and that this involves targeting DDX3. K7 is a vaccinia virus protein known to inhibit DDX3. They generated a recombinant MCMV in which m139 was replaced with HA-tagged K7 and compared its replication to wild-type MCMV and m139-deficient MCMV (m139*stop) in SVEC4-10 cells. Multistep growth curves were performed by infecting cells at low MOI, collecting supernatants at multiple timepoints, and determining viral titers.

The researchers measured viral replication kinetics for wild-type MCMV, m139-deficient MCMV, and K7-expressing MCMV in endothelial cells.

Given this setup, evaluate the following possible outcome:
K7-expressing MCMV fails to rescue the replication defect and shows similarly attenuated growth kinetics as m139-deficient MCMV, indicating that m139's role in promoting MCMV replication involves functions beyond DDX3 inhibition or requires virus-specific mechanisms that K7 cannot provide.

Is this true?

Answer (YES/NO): YES